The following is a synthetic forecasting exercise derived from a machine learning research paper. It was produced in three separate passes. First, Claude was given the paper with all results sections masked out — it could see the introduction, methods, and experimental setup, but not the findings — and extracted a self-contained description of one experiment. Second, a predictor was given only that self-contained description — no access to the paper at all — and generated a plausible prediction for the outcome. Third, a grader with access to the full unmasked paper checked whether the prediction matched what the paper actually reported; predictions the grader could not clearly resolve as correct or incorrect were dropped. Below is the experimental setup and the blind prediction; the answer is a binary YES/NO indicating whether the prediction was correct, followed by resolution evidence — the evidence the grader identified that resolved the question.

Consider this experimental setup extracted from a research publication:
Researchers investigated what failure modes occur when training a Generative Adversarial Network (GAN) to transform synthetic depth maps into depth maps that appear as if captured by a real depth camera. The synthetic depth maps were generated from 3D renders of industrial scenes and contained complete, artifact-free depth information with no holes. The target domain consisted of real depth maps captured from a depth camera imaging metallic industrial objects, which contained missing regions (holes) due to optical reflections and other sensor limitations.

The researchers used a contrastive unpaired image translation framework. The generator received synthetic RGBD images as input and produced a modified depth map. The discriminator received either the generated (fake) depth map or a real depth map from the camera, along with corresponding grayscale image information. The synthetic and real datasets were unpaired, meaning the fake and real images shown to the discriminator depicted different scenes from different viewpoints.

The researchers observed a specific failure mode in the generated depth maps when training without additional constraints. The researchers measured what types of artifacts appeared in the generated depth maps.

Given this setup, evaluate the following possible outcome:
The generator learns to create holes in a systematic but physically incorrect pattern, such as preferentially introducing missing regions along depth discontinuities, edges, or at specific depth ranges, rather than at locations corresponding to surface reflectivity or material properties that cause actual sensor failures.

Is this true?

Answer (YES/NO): NO